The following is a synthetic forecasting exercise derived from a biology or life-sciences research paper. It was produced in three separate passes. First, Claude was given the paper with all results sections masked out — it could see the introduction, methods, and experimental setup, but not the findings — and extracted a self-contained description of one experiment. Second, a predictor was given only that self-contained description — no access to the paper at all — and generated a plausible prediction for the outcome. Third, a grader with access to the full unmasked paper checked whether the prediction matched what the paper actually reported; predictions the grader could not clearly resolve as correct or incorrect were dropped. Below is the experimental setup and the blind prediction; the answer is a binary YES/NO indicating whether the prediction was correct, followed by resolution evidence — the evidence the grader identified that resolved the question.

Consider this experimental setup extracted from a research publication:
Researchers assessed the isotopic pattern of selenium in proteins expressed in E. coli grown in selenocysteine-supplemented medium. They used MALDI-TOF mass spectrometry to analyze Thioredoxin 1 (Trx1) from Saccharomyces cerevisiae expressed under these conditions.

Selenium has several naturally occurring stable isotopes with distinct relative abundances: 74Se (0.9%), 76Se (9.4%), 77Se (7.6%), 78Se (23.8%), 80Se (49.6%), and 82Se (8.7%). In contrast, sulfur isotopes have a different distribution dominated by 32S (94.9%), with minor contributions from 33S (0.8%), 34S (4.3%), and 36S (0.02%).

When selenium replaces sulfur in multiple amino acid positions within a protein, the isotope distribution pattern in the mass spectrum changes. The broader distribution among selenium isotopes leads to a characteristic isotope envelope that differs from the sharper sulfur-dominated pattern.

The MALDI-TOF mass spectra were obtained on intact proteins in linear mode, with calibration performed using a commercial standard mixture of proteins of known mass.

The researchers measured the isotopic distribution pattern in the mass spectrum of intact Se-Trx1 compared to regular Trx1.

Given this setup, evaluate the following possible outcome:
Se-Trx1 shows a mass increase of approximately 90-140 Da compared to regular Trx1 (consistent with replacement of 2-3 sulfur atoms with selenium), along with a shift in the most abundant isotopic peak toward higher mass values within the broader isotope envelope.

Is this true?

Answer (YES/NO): NO